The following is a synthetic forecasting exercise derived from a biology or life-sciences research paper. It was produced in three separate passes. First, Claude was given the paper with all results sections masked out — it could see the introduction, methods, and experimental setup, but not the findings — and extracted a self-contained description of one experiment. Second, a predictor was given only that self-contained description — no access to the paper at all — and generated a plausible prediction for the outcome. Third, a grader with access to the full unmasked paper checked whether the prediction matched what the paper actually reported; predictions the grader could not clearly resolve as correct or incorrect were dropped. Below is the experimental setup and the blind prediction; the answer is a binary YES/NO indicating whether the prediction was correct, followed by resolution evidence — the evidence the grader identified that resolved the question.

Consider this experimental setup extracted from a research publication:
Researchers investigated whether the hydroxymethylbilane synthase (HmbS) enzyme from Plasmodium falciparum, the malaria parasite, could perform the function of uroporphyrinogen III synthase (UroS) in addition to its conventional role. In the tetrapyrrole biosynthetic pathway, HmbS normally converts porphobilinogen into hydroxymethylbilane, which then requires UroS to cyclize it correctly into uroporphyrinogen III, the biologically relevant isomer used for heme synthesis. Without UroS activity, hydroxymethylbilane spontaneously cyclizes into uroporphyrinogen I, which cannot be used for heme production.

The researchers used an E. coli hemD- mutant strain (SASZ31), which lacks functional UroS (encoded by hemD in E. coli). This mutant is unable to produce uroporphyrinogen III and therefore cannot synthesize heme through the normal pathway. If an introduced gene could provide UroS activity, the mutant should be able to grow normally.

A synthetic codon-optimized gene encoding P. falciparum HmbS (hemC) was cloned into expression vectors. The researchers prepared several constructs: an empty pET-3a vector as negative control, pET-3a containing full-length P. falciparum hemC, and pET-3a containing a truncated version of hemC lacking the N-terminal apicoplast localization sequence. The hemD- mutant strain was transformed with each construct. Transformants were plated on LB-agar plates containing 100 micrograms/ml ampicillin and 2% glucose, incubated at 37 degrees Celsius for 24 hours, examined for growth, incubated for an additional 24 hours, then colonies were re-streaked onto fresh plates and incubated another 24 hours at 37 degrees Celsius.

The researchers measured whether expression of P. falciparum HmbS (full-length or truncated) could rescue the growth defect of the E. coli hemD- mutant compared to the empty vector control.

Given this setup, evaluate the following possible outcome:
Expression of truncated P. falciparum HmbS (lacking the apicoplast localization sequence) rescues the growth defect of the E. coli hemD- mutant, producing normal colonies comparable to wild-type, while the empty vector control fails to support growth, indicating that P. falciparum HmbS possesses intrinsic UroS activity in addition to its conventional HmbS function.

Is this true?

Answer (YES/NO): NO